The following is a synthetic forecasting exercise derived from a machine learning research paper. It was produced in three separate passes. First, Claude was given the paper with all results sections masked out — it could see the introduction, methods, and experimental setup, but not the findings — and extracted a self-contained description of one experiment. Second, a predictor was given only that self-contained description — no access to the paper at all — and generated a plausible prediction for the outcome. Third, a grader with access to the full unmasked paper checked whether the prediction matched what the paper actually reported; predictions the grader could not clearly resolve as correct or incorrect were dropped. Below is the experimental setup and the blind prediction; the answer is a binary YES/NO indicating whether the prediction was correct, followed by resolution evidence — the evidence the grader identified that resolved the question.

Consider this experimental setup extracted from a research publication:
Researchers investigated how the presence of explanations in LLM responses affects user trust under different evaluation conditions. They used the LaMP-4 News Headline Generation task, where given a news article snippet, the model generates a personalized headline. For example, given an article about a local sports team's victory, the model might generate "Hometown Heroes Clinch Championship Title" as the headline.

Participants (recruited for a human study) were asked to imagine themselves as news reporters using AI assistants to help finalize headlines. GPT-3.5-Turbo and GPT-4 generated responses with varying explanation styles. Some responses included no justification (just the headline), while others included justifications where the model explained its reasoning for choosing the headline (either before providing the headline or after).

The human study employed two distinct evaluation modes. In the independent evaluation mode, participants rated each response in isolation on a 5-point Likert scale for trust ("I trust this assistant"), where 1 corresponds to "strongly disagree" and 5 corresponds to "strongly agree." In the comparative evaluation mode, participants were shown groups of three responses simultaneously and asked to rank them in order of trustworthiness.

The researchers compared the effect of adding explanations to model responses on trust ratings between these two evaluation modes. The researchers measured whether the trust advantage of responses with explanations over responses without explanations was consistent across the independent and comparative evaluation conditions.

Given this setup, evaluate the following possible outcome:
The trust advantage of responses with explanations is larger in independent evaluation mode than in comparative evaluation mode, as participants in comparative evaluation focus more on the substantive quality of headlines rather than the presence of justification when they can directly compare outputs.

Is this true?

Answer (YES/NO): NO